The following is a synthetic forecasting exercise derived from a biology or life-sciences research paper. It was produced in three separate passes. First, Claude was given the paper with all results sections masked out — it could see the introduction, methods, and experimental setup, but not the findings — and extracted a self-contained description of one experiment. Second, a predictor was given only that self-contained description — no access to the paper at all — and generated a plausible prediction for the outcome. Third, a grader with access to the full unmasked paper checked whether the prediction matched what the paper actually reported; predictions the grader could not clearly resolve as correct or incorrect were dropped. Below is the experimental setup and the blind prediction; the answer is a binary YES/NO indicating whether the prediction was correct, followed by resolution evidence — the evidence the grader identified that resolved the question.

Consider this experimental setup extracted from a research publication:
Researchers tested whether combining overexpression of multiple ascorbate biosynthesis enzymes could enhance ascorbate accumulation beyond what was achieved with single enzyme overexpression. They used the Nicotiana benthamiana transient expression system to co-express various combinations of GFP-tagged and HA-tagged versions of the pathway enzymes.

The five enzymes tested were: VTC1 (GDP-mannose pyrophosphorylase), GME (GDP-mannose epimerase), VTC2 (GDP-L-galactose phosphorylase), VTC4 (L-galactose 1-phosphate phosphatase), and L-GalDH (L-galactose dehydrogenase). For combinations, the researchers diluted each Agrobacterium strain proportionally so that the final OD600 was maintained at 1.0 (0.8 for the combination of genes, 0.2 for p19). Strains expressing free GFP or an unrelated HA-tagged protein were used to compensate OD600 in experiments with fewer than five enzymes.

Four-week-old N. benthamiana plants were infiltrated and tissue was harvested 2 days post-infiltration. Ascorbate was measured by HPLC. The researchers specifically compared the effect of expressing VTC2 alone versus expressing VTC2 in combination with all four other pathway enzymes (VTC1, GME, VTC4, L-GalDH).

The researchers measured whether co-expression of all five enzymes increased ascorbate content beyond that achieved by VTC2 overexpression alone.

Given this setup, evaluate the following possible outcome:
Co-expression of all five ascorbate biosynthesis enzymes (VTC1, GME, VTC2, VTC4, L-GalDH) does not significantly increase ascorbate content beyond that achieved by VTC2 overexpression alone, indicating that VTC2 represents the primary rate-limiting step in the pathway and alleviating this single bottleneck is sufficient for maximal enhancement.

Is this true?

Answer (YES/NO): YES